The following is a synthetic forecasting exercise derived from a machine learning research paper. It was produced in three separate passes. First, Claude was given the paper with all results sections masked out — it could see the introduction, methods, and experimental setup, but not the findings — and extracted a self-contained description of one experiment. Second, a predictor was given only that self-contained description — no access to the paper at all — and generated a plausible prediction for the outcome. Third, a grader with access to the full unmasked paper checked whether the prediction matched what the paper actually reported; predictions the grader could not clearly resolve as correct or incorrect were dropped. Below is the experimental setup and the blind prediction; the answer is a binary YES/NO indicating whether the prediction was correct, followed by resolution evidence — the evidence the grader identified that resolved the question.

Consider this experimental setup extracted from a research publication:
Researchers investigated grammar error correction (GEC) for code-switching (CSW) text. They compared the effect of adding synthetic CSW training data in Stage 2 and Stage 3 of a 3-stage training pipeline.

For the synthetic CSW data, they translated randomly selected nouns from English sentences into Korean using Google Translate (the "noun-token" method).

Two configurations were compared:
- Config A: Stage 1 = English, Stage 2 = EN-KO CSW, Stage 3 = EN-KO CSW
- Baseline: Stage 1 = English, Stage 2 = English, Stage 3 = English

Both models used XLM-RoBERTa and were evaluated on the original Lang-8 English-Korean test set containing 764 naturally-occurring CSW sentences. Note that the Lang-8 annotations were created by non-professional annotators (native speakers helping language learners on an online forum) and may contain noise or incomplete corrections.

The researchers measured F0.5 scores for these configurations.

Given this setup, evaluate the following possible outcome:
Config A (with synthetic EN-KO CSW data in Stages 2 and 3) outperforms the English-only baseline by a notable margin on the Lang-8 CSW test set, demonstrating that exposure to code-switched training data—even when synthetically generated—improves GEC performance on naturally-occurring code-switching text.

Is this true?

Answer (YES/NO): NO